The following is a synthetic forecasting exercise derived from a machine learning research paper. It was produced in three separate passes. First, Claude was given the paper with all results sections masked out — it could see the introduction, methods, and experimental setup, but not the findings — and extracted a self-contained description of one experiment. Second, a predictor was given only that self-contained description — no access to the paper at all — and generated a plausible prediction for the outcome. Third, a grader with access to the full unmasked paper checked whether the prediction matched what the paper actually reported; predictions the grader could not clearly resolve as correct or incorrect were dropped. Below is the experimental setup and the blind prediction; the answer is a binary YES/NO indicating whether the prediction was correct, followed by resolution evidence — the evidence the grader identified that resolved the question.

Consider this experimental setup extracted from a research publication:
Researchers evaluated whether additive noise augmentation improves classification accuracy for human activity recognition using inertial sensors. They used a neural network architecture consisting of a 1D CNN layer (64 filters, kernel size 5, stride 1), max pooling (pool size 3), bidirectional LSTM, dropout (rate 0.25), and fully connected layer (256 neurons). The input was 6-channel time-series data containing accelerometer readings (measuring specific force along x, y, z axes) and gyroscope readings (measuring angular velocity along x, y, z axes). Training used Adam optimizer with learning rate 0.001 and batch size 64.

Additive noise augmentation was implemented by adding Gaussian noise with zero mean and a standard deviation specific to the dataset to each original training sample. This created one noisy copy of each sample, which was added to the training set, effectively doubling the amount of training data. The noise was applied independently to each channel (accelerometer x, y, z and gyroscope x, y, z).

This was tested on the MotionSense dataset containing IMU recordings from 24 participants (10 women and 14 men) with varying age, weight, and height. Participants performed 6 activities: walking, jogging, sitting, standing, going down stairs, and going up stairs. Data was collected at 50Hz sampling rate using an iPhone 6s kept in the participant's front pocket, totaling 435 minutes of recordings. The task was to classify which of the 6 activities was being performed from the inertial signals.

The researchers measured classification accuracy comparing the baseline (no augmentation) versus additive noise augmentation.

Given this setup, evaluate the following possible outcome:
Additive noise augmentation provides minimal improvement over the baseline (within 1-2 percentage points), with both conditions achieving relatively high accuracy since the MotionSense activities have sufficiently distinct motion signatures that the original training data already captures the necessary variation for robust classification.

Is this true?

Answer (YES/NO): NO